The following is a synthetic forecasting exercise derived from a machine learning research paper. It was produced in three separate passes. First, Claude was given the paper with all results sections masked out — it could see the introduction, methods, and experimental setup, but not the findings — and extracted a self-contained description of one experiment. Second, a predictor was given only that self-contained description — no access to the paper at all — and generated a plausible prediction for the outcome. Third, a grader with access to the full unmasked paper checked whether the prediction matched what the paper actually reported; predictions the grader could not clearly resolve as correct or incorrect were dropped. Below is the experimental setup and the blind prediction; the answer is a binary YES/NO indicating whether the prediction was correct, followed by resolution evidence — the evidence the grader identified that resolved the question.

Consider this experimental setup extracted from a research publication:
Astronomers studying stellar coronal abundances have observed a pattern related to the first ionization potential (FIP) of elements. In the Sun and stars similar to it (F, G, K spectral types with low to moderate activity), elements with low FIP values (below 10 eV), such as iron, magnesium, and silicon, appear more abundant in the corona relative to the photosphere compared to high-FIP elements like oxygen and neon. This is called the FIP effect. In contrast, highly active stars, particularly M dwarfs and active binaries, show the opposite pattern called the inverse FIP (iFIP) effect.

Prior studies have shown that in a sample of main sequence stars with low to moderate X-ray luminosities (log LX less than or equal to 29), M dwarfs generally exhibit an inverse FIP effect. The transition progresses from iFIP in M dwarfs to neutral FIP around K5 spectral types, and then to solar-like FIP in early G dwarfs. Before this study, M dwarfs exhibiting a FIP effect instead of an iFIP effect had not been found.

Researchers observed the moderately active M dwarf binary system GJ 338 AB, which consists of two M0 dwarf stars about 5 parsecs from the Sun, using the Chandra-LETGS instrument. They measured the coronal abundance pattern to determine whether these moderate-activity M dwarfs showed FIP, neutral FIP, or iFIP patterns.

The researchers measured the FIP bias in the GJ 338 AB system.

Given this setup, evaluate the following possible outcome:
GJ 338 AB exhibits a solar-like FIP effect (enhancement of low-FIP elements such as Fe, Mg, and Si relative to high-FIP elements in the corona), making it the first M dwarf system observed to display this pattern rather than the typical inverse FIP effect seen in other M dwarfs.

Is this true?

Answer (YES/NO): NO